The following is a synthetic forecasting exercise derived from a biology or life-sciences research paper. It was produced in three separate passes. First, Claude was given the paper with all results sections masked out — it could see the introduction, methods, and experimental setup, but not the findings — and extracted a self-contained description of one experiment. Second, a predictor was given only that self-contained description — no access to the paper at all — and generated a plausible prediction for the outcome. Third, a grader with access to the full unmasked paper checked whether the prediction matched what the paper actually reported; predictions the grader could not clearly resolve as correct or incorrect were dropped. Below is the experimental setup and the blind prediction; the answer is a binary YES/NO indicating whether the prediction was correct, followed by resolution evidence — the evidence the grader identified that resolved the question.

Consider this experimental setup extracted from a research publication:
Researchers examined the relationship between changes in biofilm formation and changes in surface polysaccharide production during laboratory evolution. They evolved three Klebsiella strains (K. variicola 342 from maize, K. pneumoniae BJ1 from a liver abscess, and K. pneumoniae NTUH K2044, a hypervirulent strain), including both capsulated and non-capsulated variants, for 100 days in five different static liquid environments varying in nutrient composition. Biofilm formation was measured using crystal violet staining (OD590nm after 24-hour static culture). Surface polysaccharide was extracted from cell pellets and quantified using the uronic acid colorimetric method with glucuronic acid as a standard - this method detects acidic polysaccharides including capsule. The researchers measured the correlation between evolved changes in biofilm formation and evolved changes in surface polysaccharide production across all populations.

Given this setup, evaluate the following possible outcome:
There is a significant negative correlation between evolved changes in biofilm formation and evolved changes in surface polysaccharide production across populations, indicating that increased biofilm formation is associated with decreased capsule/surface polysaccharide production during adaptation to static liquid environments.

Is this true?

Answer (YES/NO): NO